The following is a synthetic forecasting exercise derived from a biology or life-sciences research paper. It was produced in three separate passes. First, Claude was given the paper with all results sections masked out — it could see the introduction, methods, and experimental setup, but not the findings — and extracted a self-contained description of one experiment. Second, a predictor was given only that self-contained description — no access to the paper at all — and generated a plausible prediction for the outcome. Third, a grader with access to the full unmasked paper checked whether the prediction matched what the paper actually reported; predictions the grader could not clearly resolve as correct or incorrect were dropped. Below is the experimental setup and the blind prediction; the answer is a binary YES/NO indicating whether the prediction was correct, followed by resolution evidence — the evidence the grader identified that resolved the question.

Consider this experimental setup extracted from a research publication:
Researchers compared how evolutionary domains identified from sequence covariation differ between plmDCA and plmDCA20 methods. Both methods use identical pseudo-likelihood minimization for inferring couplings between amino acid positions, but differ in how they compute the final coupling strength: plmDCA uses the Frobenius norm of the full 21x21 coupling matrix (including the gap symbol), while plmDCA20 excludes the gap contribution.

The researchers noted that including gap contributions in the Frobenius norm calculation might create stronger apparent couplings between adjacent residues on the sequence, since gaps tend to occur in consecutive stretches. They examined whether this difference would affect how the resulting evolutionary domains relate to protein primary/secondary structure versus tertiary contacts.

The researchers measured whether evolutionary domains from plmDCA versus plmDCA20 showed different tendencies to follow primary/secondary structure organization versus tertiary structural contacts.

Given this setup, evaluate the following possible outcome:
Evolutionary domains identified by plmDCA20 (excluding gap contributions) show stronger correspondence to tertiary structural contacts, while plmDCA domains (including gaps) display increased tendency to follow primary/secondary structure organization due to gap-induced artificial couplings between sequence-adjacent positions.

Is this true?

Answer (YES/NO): YES